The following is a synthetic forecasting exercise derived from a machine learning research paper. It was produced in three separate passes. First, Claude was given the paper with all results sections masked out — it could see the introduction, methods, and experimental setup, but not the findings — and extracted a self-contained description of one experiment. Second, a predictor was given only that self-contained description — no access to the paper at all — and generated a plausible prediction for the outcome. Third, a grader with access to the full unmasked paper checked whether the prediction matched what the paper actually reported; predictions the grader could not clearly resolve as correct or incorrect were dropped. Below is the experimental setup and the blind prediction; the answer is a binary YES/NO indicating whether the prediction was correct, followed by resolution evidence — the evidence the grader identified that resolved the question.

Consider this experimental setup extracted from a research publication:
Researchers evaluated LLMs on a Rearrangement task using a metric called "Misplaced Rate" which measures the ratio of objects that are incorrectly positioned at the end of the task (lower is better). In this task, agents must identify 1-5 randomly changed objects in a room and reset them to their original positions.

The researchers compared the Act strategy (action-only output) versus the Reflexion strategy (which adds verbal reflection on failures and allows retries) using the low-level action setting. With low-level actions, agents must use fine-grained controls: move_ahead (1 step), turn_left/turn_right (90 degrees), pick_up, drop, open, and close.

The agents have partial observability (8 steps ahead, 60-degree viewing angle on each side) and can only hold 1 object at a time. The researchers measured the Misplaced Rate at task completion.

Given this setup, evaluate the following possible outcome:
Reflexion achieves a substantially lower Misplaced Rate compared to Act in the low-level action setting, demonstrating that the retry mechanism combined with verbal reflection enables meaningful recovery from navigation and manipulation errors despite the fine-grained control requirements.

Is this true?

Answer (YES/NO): NO